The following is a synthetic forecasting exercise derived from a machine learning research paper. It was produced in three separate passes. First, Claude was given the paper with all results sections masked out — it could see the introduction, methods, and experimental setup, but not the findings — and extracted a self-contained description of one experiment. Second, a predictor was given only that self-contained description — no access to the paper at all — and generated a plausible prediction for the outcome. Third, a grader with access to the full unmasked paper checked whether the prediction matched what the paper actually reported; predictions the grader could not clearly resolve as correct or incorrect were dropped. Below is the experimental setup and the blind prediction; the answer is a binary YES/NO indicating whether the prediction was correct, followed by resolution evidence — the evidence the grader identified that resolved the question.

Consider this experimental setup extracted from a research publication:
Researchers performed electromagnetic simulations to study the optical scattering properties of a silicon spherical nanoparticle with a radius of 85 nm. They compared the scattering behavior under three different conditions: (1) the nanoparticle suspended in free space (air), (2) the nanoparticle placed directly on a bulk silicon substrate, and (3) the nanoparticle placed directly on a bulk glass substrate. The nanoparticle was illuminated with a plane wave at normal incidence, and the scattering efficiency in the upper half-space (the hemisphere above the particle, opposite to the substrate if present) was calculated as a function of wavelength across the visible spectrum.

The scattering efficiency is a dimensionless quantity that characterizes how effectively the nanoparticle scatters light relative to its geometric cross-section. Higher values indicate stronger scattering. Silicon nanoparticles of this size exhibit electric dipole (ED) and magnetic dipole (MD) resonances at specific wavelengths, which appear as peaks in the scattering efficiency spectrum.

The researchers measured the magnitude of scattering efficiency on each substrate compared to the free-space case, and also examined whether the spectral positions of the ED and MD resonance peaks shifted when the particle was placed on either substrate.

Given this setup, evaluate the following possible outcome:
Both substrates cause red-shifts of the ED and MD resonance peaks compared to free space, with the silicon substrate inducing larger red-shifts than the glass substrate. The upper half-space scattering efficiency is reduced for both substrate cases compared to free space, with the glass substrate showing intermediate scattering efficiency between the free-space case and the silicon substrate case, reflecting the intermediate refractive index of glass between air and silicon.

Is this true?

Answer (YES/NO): NO